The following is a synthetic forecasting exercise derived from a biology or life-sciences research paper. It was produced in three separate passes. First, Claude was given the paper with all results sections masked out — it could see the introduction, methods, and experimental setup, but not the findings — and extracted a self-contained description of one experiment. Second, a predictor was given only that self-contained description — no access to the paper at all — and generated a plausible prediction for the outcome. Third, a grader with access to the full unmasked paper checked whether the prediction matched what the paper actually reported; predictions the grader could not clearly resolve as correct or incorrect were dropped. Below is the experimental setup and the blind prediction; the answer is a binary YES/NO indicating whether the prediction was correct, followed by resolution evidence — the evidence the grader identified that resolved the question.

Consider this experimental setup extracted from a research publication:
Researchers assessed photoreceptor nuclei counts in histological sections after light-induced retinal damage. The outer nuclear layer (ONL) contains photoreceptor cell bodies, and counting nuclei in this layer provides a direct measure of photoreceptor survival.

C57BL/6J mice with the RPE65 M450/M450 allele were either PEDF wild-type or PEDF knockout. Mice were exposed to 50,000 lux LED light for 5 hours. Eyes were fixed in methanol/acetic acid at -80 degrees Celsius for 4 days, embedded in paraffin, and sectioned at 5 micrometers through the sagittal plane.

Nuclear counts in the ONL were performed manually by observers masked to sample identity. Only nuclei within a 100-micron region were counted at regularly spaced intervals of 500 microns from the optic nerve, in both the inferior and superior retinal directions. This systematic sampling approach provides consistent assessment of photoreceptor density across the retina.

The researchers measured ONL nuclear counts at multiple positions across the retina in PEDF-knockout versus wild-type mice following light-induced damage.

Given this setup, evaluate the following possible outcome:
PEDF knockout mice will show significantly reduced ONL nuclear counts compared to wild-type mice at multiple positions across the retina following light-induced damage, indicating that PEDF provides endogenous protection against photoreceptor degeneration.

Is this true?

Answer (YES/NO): YES